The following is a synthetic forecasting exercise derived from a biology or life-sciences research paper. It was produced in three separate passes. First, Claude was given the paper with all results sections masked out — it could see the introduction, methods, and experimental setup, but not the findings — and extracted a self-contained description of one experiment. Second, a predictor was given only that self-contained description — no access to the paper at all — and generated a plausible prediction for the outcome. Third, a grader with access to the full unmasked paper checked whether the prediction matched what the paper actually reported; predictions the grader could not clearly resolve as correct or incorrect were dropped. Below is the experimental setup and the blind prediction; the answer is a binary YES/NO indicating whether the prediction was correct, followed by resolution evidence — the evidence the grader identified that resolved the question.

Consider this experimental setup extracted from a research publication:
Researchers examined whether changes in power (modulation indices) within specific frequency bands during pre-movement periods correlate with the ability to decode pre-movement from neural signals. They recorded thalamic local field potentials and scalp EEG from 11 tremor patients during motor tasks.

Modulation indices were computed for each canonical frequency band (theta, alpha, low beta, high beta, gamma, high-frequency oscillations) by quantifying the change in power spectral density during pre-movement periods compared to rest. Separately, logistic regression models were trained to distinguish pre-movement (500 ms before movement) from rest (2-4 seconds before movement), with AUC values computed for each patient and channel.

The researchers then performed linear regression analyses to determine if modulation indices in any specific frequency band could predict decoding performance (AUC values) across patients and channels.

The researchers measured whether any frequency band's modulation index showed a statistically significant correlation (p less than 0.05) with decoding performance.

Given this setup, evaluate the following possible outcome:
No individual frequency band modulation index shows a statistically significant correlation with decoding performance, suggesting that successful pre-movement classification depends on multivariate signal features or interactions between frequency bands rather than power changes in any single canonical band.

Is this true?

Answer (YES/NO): YES